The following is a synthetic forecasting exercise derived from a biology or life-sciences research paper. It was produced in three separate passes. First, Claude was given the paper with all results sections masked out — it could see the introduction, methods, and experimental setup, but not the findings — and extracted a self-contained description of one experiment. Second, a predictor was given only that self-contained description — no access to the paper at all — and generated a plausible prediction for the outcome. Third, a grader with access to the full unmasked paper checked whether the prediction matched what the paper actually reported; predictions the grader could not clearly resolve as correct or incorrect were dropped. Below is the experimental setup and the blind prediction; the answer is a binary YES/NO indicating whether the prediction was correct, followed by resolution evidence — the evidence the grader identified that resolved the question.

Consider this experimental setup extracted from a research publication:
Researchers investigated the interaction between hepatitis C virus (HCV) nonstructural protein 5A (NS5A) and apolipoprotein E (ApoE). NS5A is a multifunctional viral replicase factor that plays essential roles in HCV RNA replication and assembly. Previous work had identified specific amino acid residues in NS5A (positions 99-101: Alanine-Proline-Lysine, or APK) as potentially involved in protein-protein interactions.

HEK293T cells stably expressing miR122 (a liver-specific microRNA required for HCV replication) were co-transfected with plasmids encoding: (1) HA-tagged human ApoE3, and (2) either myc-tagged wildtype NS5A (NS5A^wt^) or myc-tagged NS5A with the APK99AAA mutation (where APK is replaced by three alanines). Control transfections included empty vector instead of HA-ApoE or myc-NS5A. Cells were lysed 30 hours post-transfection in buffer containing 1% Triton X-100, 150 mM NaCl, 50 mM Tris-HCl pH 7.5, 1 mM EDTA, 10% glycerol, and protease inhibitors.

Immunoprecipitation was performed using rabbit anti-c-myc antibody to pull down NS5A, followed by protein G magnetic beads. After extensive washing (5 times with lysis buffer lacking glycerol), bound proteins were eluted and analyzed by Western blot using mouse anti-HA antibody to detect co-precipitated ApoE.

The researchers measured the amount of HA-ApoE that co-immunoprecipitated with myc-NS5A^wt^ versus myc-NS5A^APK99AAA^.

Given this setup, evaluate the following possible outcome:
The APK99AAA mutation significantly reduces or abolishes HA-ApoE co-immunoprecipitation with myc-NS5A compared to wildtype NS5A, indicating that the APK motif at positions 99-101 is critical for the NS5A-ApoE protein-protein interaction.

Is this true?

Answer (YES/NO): YES